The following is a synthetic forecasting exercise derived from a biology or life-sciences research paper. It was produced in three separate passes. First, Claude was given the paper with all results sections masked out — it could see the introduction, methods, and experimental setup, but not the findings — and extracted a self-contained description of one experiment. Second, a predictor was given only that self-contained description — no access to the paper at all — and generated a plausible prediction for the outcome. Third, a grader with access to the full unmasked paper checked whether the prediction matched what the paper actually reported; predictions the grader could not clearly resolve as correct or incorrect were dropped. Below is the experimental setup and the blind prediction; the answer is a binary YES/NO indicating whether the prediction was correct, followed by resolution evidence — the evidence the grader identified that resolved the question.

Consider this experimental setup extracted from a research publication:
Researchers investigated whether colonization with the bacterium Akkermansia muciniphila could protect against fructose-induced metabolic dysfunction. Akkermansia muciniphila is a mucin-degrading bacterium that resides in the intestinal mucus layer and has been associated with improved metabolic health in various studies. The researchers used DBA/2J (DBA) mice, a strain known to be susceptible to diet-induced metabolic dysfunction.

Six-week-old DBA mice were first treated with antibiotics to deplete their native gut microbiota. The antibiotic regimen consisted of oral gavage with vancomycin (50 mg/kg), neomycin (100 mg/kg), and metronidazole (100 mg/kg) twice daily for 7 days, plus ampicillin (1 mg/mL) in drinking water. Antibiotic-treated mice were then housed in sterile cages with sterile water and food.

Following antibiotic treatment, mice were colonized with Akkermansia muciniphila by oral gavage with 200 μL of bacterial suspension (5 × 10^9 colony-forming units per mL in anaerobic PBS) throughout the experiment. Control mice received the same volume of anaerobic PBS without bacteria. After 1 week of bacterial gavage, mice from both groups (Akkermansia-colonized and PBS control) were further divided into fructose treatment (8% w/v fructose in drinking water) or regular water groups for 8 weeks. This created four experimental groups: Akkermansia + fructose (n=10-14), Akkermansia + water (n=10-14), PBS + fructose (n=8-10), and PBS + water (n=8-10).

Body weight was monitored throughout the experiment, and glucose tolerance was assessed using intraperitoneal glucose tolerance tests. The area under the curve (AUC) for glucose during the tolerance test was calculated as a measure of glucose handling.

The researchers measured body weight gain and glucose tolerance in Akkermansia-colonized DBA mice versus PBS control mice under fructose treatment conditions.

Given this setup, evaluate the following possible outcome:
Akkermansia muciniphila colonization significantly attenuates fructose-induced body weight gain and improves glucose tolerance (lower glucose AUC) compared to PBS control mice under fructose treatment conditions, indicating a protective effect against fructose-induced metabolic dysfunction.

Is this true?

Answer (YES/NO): YES